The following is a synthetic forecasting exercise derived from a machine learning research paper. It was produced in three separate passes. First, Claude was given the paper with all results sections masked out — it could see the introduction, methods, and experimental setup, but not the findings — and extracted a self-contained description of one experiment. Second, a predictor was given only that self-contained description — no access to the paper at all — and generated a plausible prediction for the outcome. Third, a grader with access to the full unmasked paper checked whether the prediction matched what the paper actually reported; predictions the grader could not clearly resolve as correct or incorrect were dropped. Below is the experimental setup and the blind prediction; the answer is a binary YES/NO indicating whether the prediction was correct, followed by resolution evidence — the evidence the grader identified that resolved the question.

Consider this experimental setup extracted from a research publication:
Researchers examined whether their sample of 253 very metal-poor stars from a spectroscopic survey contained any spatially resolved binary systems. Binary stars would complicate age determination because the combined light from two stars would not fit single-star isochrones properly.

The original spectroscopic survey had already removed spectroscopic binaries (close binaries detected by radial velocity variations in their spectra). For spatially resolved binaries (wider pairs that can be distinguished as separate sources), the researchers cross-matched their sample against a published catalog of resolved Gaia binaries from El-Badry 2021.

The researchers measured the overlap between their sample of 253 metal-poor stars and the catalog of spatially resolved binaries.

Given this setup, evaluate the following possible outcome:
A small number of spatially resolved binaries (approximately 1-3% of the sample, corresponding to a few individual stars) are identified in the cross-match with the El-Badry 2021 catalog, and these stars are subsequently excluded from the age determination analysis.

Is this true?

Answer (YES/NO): NO